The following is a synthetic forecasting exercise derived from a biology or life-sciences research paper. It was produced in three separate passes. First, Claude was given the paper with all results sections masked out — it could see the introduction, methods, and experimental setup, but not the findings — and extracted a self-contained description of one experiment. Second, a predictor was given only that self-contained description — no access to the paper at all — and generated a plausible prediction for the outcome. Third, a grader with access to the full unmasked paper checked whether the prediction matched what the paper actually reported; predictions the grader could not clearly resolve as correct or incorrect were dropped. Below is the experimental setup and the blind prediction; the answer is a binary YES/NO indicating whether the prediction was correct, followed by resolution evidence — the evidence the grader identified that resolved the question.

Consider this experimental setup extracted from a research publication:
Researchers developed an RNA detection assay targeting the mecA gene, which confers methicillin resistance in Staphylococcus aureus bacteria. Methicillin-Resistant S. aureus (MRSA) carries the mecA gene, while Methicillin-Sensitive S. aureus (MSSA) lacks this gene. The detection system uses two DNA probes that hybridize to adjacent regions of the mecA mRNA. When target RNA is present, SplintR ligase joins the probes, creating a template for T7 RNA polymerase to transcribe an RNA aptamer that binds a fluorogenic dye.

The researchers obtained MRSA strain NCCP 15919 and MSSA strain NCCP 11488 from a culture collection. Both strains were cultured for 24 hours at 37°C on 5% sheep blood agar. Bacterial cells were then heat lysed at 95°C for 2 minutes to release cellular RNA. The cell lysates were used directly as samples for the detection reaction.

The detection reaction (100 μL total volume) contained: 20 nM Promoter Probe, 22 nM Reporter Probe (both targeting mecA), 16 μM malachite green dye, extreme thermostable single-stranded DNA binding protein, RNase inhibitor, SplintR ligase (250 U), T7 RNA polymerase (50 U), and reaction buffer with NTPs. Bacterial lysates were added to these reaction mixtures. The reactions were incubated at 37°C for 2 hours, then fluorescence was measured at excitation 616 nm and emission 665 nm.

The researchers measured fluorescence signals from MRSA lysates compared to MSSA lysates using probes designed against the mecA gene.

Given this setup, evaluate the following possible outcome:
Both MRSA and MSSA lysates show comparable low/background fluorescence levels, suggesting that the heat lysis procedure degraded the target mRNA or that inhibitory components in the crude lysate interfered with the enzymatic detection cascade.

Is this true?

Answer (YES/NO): NO